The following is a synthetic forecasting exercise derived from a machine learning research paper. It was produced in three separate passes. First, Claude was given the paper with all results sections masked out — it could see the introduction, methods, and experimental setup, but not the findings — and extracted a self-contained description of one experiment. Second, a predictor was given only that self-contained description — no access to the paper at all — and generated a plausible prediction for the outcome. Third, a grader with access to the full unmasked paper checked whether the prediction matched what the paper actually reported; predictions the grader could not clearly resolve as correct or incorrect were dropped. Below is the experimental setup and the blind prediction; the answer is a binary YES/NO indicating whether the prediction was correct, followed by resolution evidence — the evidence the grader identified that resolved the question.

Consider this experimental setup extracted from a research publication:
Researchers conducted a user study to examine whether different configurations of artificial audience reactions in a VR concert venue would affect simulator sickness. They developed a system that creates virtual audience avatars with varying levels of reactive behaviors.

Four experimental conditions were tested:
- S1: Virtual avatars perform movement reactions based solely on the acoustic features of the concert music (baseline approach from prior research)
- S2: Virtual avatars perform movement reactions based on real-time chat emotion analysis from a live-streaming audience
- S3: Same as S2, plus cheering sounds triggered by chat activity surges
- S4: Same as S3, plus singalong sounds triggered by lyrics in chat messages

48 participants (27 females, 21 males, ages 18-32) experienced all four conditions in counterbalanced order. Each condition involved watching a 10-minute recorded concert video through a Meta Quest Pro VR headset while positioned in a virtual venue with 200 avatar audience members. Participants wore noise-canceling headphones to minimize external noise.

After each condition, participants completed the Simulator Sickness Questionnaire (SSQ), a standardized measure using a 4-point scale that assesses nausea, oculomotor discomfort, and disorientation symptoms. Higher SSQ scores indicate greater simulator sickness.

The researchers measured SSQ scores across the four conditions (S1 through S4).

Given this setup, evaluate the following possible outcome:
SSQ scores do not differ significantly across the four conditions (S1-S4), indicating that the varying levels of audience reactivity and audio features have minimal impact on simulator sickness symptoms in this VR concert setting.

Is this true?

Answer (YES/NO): NO